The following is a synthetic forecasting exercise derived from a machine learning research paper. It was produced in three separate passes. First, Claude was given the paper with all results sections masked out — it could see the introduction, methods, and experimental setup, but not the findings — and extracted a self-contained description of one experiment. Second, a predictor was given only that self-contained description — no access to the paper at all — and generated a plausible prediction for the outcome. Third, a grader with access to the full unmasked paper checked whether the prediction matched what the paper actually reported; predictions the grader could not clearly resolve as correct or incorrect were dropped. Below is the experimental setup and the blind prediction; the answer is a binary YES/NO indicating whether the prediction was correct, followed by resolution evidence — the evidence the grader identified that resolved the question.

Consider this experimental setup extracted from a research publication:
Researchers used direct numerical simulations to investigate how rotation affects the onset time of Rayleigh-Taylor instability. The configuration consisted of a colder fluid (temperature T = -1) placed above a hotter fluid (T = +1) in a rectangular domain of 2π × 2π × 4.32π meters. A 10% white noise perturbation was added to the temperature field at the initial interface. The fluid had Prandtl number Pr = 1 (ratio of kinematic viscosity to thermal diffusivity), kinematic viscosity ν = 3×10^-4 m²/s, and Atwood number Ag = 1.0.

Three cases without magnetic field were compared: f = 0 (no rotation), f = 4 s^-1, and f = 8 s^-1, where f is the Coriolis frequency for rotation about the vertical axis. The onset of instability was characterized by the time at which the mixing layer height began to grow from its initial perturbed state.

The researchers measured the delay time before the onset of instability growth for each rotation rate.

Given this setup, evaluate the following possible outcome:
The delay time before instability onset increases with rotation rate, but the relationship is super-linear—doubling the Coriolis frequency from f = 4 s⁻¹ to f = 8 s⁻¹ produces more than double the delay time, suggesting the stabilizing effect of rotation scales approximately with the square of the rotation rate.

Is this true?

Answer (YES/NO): NO